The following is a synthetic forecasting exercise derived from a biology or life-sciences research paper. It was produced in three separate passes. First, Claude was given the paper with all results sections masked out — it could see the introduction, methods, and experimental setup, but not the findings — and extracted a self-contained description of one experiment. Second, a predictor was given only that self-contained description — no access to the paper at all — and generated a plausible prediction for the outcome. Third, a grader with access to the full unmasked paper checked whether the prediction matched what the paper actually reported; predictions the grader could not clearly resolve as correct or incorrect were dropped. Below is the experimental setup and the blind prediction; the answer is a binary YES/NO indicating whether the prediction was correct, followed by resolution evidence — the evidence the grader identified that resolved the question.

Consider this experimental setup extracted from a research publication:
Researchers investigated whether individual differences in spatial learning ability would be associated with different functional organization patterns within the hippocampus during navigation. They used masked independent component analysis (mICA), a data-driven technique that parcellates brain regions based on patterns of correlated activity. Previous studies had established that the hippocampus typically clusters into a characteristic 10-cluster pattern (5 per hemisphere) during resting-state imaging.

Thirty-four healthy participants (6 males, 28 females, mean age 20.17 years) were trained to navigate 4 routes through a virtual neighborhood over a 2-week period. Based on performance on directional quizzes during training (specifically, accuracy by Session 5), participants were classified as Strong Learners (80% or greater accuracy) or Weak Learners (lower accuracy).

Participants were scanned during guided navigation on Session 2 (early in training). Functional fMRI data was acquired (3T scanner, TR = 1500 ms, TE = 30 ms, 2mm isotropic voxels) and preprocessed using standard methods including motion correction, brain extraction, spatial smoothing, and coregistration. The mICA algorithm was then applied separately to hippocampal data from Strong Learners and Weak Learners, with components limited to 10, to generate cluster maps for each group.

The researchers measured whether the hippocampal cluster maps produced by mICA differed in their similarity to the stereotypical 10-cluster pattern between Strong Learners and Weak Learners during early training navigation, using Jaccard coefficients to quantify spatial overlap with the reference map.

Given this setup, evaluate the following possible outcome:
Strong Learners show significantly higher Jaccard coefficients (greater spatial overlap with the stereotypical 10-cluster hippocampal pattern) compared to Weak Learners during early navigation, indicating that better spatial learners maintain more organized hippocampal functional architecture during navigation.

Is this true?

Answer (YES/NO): YES